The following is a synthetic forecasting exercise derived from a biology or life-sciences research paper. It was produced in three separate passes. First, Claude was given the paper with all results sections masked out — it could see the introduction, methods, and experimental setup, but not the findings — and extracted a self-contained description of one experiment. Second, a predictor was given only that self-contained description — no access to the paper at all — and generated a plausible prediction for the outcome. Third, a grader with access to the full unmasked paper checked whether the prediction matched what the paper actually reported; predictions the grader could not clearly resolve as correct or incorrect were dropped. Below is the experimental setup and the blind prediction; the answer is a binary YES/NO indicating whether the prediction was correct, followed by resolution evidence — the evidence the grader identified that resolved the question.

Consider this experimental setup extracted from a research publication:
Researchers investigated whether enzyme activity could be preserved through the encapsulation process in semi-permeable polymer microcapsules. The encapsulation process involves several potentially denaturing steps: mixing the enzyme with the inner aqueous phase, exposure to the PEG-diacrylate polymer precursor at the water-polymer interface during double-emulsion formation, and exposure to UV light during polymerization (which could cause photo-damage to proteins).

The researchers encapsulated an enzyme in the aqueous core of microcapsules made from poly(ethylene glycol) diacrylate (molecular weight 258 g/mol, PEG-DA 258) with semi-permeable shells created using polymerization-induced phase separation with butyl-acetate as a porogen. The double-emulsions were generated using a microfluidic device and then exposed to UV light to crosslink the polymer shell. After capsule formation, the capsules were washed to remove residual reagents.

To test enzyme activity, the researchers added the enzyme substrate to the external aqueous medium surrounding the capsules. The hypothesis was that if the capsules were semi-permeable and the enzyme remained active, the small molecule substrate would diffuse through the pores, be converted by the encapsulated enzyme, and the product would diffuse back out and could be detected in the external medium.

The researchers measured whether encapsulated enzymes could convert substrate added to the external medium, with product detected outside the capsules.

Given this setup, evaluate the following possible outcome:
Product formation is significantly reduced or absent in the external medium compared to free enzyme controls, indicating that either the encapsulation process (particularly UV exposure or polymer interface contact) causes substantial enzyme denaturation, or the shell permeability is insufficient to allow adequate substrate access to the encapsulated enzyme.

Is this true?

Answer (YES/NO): NO